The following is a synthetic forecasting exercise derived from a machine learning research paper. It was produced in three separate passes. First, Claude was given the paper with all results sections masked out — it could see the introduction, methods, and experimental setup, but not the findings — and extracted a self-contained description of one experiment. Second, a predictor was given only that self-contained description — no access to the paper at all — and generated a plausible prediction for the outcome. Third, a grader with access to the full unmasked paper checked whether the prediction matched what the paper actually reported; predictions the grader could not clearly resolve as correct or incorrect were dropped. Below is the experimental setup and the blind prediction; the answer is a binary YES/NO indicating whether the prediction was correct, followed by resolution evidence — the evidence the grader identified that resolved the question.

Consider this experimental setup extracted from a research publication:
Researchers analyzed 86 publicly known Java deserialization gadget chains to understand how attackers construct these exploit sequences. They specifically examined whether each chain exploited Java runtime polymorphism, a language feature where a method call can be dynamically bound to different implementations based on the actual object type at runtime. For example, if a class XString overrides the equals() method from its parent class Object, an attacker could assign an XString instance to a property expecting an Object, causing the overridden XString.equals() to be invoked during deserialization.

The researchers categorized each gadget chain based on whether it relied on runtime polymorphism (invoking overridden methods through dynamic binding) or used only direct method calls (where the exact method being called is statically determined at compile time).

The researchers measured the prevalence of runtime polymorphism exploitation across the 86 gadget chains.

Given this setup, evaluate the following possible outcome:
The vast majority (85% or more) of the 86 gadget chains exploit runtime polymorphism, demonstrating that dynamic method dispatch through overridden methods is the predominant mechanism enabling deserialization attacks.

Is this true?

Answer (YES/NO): YES